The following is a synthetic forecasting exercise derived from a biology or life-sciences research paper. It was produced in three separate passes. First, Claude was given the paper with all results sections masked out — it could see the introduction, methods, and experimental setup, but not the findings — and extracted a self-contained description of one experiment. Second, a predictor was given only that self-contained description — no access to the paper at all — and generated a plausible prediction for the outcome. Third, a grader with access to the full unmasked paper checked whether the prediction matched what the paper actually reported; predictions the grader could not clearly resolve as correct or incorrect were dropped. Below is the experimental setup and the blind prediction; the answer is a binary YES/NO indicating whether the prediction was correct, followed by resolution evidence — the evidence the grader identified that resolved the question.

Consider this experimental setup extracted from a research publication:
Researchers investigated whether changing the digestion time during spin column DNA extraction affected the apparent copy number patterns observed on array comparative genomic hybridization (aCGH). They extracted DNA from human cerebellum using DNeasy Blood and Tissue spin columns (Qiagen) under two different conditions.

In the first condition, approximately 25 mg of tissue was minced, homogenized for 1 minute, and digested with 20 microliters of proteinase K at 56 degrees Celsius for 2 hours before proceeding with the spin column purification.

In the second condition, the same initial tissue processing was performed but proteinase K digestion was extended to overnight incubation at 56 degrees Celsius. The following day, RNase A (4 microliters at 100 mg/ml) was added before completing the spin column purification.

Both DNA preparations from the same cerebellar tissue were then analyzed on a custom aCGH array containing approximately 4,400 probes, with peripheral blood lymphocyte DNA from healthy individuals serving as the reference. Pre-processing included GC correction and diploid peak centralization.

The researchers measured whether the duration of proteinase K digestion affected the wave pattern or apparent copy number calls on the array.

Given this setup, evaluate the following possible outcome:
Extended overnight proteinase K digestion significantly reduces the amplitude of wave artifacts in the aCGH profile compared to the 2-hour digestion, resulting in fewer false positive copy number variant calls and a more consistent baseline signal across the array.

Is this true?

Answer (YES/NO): NO